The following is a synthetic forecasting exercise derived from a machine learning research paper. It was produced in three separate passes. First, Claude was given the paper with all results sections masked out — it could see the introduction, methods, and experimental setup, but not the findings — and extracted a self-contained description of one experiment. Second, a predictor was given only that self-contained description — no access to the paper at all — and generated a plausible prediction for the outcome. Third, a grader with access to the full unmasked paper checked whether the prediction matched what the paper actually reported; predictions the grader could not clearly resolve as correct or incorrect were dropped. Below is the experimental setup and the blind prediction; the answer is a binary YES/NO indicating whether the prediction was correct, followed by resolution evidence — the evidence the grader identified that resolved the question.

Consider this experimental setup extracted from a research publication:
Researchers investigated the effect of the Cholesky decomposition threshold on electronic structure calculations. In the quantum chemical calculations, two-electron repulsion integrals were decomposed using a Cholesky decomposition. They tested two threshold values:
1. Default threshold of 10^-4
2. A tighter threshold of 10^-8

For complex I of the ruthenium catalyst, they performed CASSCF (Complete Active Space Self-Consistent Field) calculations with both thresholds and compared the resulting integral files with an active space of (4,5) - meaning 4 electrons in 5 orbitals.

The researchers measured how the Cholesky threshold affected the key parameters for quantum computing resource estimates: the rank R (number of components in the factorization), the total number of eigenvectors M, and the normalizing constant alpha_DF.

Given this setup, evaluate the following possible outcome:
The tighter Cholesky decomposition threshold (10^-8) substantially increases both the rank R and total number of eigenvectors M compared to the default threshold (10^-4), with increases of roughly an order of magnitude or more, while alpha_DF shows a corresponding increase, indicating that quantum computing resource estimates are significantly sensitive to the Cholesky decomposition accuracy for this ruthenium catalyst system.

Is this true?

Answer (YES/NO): NO